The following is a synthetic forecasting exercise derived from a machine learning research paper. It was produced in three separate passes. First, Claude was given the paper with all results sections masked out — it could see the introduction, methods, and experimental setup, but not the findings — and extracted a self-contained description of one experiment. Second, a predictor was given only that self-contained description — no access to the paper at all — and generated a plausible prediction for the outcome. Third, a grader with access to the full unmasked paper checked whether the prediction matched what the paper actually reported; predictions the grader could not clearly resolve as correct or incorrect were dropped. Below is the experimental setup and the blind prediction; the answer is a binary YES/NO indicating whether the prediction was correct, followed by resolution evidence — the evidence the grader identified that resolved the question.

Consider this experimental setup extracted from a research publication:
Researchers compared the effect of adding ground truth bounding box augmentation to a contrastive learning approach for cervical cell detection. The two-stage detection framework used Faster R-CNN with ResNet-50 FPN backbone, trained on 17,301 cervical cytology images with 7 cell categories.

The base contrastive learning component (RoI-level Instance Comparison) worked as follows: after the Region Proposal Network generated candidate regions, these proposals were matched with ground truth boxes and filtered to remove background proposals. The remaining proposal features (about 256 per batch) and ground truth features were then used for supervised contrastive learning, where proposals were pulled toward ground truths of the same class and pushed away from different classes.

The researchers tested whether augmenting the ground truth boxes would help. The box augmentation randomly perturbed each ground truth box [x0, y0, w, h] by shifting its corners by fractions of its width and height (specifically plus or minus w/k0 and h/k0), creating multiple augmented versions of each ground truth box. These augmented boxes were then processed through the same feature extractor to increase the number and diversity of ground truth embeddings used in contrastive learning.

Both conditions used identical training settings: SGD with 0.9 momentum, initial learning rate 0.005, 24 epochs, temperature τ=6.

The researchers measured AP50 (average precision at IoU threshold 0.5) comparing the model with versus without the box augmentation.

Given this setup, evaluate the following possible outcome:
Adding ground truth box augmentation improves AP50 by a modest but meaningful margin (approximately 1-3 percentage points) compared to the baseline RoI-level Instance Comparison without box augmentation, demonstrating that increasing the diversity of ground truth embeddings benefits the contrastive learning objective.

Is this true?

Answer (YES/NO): YES